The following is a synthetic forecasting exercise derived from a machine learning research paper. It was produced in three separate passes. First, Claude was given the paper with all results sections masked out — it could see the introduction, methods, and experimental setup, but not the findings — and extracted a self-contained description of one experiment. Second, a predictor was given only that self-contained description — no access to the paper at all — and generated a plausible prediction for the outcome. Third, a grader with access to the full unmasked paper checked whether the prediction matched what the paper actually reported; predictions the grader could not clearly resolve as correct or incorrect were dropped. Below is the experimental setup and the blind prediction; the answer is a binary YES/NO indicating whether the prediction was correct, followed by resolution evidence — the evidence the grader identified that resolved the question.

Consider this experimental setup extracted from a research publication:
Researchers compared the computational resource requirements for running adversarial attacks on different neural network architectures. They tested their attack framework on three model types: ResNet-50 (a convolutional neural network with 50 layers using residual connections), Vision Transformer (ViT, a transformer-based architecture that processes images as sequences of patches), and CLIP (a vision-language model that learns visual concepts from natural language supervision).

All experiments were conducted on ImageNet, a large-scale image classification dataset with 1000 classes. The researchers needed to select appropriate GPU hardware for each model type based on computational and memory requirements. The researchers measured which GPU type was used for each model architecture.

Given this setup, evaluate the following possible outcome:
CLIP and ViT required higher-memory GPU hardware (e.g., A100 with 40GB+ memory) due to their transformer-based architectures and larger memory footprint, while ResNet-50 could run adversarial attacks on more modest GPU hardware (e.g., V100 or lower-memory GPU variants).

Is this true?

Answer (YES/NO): YES